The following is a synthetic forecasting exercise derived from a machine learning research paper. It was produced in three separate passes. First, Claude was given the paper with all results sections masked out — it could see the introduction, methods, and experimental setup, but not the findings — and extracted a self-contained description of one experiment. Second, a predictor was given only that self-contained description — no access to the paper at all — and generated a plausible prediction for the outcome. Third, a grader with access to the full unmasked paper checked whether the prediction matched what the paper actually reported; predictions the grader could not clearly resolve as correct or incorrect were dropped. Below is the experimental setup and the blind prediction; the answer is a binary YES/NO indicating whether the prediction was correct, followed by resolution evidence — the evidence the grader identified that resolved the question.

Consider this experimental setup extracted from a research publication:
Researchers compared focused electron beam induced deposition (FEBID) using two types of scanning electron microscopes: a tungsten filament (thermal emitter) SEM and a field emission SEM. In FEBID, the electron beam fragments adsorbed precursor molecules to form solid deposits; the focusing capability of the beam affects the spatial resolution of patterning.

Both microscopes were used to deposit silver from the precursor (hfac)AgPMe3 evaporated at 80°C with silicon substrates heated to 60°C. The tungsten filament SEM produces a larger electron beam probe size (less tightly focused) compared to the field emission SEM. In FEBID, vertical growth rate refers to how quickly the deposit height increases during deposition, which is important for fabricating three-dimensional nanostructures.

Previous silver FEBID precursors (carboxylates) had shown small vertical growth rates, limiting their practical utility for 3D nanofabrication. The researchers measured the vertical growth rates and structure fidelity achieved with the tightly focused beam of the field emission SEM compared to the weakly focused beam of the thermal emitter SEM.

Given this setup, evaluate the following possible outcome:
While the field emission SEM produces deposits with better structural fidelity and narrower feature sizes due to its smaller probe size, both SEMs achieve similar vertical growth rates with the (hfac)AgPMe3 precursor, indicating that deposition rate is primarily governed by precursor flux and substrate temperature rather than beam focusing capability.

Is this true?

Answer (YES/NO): NO